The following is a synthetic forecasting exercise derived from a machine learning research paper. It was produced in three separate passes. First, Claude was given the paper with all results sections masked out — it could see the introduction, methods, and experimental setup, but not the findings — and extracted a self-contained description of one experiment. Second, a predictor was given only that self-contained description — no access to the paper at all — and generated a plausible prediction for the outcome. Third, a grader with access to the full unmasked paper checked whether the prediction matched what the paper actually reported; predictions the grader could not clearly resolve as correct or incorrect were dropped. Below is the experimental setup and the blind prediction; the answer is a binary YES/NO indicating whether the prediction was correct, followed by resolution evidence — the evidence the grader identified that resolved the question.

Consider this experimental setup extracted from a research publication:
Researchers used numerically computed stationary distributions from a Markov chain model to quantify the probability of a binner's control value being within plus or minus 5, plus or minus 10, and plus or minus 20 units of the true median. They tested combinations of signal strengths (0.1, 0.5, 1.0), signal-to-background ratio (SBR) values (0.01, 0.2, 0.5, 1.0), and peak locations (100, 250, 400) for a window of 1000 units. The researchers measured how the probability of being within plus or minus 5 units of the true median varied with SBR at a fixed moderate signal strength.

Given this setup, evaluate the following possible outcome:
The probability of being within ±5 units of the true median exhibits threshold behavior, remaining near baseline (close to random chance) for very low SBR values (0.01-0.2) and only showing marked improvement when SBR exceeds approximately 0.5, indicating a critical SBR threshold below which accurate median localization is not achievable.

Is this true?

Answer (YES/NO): NO